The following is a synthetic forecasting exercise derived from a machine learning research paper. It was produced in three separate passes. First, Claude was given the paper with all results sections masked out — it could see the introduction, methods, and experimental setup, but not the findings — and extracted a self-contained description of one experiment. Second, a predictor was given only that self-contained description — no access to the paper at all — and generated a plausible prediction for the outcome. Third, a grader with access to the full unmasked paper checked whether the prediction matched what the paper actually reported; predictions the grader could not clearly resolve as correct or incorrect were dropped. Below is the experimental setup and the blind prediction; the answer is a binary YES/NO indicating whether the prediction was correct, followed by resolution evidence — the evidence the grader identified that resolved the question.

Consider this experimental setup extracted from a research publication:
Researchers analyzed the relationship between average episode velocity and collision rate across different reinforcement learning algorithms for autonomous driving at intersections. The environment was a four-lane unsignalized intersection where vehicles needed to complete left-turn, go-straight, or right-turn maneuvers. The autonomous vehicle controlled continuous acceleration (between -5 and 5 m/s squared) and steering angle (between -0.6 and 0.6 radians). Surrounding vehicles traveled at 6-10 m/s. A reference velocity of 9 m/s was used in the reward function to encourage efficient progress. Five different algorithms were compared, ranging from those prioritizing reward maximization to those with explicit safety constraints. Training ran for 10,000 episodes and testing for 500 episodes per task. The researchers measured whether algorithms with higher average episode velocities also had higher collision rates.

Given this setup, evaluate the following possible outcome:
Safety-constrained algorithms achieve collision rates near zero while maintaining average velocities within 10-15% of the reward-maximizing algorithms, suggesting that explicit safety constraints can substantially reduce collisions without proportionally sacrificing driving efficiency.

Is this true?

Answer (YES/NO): NO